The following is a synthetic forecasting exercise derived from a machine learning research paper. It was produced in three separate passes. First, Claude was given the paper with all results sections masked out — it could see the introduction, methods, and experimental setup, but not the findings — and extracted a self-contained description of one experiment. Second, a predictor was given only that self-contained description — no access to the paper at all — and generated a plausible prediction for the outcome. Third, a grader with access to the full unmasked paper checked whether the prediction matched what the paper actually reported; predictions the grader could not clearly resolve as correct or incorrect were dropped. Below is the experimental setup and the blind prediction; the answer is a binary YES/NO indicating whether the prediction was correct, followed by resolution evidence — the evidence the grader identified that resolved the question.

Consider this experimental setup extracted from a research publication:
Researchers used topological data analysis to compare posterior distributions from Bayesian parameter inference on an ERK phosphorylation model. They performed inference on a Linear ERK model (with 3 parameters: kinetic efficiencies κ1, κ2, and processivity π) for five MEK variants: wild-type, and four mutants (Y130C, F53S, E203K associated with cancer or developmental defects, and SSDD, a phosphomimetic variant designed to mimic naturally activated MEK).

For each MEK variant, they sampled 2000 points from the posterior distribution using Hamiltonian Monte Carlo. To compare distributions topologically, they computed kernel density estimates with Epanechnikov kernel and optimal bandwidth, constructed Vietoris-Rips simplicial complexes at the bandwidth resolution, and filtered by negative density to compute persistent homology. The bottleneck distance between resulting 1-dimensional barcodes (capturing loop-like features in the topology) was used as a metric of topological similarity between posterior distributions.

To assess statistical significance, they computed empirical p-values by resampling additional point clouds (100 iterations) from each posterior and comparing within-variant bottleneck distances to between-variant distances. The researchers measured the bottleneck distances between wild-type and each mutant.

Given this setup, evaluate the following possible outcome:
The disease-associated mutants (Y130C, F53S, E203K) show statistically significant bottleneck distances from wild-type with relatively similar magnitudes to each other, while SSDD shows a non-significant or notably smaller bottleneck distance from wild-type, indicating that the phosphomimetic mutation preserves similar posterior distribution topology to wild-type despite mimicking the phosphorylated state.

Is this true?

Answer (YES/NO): NO